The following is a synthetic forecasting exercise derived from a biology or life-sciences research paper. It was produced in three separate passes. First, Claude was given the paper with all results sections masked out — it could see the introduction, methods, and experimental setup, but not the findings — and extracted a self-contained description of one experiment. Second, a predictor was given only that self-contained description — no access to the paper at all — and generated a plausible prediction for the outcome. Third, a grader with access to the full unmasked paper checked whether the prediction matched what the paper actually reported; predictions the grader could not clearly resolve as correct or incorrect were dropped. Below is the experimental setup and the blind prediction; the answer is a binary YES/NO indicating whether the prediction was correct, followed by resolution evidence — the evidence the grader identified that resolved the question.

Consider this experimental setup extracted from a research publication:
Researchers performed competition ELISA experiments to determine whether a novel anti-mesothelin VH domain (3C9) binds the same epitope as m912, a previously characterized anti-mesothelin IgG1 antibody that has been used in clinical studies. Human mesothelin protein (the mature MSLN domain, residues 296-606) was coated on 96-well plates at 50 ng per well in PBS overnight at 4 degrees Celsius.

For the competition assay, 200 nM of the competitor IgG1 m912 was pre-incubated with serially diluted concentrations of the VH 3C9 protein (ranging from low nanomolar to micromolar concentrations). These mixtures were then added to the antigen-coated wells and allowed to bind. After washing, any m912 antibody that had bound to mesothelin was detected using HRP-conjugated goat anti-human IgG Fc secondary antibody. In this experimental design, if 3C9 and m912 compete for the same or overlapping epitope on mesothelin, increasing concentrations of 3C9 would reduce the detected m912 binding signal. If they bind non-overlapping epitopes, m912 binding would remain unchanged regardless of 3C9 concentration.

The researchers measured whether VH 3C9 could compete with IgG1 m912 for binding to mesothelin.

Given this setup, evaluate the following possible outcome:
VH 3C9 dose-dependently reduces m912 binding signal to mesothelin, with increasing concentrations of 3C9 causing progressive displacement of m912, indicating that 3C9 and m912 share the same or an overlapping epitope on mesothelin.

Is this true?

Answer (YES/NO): NO